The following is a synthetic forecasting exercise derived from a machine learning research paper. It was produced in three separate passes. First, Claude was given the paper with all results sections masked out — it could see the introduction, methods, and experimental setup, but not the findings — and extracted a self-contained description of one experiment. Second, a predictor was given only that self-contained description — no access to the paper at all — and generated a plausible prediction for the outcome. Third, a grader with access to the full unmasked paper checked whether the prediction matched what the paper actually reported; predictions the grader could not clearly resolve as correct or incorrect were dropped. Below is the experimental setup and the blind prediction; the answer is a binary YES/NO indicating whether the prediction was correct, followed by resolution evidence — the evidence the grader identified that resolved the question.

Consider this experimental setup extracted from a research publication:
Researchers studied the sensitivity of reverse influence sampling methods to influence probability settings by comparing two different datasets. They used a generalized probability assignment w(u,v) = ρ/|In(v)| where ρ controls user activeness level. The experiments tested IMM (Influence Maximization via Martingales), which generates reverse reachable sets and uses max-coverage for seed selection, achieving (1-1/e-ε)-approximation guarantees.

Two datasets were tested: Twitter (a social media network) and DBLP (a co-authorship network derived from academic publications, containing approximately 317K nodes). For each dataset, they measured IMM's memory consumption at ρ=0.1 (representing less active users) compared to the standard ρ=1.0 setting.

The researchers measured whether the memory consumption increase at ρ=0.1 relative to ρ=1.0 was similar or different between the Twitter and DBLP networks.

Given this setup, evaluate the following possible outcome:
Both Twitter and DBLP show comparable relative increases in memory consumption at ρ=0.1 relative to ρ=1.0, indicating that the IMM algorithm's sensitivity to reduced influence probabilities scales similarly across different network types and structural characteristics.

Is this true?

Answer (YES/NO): NO